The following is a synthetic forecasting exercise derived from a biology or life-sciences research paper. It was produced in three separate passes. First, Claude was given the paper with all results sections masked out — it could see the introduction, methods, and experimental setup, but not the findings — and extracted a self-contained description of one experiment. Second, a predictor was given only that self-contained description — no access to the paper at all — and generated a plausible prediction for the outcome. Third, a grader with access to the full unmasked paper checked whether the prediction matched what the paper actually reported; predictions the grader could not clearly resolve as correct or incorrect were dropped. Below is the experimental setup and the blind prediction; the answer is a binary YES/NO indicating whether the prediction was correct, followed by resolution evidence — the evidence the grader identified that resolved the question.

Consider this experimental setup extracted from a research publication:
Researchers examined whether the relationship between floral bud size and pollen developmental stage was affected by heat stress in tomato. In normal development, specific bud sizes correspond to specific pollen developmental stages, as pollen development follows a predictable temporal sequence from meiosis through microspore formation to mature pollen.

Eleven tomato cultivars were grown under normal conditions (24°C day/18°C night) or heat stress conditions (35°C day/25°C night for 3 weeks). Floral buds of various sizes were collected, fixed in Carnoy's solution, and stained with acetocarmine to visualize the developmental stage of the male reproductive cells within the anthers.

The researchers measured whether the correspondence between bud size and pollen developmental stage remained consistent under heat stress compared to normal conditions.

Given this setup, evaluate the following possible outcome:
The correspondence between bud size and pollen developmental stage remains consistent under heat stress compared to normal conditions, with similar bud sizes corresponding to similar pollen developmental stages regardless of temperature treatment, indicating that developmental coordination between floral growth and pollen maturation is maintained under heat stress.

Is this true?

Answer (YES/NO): NO